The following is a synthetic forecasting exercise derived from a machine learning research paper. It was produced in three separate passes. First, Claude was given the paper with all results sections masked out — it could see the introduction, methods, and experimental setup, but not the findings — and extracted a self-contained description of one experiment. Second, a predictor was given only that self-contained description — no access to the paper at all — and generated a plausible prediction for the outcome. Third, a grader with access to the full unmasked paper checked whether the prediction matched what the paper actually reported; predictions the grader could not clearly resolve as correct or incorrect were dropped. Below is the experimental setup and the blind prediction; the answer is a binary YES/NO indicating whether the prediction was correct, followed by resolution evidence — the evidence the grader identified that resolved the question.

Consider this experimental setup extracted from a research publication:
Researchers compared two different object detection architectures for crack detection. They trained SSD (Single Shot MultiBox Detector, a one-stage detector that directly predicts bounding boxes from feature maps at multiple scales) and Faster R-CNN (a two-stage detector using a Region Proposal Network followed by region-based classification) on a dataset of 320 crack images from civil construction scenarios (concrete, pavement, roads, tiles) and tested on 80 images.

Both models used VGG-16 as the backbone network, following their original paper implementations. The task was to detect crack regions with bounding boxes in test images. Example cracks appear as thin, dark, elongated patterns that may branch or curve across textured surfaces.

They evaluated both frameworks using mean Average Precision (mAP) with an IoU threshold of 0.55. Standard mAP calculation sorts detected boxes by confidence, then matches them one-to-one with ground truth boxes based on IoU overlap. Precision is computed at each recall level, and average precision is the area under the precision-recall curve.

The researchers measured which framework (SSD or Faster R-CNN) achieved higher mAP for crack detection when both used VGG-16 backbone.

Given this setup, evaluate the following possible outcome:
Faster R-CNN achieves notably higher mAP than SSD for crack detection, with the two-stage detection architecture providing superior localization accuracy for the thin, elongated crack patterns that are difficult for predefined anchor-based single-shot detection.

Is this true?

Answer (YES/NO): NO